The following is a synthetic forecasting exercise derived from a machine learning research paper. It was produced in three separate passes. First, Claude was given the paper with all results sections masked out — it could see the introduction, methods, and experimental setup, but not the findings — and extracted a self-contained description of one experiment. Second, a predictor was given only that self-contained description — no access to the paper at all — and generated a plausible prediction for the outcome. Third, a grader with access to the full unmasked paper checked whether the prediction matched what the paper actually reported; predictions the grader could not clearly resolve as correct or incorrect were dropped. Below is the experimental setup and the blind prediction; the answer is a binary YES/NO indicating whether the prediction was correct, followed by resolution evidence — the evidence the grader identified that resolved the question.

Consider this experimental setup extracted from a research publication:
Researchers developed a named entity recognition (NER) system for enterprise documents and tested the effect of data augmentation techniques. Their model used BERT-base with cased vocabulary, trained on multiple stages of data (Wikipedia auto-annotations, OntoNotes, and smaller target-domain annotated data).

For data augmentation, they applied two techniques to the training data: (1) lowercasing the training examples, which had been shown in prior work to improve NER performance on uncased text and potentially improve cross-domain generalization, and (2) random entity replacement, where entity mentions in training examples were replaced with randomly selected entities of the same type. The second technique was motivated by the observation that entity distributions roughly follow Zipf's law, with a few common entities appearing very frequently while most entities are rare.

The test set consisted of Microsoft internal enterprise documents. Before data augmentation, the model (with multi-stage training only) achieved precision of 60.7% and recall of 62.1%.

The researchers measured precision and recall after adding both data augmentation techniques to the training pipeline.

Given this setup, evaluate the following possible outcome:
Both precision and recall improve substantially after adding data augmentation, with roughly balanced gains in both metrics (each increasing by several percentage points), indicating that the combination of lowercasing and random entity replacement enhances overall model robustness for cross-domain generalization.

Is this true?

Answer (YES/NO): NO